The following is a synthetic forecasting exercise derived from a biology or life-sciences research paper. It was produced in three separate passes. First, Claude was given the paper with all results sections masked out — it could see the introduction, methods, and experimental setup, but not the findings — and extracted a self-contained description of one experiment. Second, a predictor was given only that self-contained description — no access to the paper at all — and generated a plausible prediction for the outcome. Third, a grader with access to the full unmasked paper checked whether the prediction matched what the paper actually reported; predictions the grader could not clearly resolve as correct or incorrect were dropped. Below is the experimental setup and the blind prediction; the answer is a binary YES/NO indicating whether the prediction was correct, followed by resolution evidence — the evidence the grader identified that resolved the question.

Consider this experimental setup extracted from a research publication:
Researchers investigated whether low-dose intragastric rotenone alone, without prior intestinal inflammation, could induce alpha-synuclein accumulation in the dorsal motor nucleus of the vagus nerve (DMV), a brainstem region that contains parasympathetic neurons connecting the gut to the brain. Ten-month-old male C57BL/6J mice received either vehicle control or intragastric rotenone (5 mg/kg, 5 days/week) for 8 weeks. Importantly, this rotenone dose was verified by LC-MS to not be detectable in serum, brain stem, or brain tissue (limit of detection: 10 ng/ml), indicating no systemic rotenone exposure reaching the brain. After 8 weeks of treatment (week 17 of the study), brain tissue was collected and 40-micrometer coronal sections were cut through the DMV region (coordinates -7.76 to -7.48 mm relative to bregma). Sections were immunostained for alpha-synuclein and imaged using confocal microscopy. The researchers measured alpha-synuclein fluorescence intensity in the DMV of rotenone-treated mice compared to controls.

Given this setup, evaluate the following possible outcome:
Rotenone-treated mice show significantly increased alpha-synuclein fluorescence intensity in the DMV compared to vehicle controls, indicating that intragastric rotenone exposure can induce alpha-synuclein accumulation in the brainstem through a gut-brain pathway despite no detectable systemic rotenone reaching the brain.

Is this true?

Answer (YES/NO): YES